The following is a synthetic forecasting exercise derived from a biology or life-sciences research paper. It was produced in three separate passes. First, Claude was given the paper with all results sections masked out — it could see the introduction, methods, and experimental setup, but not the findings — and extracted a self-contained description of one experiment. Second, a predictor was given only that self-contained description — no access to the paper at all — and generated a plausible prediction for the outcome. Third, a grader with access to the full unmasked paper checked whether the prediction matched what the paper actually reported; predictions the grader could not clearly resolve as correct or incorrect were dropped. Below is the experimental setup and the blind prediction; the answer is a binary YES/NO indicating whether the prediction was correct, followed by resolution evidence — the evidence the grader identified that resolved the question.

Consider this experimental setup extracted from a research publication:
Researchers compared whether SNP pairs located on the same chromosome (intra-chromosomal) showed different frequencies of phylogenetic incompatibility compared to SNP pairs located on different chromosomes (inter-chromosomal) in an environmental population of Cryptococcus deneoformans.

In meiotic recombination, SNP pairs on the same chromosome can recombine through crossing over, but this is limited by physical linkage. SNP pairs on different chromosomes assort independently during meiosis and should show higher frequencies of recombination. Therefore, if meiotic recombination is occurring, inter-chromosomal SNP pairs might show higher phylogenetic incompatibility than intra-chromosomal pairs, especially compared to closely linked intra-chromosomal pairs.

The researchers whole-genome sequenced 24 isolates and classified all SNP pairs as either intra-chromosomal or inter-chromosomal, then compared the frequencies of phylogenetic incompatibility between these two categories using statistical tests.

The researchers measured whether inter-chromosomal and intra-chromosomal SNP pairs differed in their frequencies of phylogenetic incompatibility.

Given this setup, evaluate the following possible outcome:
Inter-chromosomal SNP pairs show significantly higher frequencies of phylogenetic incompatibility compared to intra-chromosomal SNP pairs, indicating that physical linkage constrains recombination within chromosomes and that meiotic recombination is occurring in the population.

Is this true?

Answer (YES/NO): YES